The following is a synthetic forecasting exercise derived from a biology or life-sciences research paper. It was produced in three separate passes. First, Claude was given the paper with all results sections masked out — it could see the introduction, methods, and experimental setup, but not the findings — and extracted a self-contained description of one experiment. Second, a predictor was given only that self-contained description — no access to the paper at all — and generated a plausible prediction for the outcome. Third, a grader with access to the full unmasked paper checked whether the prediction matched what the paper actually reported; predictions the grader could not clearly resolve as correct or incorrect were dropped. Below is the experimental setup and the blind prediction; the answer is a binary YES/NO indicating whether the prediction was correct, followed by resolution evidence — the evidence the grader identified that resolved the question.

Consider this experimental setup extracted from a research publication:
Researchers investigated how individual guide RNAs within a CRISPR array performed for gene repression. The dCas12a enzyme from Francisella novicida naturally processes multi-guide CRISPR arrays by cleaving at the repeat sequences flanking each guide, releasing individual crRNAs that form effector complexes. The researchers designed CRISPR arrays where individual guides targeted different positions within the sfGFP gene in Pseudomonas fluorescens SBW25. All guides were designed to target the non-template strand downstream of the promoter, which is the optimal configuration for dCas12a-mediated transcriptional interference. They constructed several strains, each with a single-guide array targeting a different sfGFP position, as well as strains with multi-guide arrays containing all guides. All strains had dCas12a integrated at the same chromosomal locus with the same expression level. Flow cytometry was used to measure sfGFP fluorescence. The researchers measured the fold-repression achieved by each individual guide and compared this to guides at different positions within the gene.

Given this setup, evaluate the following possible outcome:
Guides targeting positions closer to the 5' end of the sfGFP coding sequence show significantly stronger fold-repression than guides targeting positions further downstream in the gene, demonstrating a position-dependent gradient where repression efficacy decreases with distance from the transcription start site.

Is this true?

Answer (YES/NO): NO